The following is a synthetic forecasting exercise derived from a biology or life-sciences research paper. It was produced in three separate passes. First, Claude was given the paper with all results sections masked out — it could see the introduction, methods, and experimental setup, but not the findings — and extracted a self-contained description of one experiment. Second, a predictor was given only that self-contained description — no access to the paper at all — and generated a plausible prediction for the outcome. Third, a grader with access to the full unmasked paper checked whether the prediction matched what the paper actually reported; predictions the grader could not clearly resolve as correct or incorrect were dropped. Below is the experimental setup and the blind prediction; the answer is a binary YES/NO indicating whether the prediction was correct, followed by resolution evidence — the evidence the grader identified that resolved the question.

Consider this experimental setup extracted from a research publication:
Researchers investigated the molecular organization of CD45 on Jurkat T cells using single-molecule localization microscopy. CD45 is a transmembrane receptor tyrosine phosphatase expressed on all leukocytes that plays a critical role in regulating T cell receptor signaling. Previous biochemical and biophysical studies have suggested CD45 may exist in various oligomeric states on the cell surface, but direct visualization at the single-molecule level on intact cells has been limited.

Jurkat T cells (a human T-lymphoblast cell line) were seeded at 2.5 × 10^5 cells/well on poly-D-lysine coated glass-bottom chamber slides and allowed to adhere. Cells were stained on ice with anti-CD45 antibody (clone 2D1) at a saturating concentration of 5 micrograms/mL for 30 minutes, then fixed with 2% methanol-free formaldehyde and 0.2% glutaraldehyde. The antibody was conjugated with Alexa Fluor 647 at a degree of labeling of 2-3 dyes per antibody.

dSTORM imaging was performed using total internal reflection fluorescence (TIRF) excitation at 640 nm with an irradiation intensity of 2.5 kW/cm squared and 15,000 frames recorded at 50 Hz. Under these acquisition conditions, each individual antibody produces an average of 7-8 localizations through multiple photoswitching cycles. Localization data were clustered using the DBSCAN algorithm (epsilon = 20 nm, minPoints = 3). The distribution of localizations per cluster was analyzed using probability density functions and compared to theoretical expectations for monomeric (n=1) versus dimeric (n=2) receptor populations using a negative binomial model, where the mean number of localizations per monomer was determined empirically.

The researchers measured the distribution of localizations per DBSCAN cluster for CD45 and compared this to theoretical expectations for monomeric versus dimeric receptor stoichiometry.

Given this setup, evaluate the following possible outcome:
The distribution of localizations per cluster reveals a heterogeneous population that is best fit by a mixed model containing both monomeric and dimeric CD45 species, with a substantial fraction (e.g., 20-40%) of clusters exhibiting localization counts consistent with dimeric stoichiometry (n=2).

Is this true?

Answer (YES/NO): NO